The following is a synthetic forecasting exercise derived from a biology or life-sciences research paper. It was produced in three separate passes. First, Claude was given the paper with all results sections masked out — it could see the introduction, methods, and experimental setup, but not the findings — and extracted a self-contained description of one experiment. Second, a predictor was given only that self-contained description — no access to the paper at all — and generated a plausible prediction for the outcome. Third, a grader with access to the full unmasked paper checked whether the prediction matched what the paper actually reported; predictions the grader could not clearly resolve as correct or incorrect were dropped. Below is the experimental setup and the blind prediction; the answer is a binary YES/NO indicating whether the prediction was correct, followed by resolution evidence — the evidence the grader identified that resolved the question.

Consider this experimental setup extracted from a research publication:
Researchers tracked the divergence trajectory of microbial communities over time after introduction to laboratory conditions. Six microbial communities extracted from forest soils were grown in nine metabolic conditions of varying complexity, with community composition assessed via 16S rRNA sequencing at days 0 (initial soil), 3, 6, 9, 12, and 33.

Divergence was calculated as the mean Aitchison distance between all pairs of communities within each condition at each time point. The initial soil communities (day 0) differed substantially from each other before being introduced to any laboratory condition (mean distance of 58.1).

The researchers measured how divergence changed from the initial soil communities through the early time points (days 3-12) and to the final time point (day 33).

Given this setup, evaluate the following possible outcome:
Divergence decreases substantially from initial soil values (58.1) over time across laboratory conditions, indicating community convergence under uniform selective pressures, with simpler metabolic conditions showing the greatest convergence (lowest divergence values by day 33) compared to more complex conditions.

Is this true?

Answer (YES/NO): YES